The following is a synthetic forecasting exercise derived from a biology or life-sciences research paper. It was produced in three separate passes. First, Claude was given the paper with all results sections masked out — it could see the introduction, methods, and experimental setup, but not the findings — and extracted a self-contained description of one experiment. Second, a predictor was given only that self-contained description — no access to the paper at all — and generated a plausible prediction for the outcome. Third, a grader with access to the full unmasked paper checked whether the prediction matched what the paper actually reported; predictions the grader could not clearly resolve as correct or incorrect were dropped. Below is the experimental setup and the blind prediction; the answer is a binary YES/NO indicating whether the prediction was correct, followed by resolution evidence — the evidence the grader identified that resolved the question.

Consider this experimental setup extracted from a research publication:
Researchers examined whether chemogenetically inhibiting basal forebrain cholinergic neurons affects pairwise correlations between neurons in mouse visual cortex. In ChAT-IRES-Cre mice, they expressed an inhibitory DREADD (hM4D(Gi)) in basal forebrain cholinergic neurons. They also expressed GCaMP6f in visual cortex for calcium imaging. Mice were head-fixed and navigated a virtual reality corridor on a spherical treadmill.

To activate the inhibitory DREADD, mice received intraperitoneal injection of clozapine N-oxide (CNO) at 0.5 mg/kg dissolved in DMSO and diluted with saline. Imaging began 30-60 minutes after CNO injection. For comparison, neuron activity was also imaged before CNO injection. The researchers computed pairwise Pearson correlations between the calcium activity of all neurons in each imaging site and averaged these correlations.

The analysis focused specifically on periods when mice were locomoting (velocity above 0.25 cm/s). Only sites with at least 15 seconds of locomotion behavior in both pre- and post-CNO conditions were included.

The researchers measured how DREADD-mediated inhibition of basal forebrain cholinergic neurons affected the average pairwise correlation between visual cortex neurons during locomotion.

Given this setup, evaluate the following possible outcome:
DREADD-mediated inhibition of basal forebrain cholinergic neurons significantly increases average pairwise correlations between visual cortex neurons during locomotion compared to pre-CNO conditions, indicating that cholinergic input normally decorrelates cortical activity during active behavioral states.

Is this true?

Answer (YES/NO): NO